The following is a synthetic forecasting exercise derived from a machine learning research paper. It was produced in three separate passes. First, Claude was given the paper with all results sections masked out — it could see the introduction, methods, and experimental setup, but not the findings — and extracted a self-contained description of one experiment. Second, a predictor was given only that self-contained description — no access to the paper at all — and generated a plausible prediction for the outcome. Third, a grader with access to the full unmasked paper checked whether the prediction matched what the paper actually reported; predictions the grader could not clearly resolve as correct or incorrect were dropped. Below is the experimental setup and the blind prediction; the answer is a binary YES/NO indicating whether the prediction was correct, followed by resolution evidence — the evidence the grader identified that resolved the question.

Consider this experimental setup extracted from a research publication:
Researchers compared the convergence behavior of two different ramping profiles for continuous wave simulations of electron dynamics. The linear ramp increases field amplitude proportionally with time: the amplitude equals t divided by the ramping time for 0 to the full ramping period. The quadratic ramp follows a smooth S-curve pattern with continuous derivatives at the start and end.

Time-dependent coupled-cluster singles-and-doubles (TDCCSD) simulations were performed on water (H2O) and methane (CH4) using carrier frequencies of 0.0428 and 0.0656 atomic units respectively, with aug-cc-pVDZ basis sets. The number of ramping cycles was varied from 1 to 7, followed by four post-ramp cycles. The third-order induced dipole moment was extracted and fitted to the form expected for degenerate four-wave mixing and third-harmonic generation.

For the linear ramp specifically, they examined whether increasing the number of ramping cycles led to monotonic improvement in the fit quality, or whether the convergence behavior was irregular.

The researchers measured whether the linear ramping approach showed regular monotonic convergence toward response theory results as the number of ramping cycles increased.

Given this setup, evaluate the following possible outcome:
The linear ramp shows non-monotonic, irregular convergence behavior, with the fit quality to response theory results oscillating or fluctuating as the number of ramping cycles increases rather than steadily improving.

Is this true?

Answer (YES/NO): YES